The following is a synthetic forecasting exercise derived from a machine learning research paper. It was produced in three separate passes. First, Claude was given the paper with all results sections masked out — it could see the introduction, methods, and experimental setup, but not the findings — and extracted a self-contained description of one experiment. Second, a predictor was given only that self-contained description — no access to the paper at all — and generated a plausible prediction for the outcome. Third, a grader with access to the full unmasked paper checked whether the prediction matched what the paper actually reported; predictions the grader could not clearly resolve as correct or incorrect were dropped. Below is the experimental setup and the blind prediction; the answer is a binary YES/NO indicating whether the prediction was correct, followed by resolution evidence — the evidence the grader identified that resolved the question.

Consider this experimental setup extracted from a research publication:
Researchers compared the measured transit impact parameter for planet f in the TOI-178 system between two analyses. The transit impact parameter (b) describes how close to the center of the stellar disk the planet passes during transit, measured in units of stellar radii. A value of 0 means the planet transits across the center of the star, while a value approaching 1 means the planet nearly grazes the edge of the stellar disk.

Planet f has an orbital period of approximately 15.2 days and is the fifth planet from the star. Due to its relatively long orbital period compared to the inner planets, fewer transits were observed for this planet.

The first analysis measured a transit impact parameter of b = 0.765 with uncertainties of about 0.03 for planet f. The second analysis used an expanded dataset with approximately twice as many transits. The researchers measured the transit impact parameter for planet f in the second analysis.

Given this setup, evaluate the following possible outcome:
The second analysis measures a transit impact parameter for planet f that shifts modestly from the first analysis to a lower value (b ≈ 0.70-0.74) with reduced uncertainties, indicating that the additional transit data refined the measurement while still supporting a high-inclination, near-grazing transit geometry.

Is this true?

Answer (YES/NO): NO